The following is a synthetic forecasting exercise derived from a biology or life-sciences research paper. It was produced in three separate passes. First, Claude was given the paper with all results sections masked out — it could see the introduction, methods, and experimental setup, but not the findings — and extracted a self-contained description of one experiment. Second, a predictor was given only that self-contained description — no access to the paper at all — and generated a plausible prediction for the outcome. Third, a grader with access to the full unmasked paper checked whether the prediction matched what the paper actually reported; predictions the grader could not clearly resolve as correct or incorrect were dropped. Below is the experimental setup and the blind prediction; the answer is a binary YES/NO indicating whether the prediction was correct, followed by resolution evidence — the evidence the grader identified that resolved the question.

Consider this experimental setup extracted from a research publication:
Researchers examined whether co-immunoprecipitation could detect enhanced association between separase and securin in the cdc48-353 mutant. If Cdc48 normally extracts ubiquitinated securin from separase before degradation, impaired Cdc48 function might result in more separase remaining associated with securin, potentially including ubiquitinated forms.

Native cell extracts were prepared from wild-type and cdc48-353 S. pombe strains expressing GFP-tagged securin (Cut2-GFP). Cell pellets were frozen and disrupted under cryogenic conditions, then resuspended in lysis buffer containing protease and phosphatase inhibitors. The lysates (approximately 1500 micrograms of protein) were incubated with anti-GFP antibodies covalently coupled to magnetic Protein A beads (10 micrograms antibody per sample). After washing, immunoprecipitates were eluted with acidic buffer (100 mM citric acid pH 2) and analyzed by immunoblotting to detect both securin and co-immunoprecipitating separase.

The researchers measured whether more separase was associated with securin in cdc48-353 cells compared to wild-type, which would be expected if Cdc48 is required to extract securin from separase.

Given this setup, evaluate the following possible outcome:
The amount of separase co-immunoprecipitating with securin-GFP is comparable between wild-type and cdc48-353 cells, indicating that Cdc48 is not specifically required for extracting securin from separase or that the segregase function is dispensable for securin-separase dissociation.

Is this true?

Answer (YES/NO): YES